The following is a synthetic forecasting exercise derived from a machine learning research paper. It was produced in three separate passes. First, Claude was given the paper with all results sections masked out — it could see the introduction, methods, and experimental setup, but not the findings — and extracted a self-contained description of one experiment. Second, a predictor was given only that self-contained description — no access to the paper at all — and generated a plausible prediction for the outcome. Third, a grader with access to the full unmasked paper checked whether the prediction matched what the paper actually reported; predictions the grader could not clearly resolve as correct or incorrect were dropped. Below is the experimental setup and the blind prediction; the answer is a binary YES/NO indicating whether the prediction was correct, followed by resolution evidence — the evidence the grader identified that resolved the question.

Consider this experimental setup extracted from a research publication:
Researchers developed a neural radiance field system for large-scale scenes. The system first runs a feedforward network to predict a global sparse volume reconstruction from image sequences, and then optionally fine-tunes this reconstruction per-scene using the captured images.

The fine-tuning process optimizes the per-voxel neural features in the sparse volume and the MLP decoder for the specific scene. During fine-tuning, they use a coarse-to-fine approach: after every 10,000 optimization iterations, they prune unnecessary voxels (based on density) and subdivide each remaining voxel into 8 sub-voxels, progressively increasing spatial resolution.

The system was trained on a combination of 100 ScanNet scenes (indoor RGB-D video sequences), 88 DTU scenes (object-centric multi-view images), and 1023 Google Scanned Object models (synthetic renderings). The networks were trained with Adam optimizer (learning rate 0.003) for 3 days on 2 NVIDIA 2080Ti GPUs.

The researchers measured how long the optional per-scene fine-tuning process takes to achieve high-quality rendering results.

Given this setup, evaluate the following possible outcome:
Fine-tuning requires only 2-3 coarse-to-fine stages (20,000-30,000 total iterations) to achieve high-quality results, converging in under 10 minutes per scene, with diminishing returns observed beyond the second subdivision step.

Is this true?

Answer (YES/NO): NO